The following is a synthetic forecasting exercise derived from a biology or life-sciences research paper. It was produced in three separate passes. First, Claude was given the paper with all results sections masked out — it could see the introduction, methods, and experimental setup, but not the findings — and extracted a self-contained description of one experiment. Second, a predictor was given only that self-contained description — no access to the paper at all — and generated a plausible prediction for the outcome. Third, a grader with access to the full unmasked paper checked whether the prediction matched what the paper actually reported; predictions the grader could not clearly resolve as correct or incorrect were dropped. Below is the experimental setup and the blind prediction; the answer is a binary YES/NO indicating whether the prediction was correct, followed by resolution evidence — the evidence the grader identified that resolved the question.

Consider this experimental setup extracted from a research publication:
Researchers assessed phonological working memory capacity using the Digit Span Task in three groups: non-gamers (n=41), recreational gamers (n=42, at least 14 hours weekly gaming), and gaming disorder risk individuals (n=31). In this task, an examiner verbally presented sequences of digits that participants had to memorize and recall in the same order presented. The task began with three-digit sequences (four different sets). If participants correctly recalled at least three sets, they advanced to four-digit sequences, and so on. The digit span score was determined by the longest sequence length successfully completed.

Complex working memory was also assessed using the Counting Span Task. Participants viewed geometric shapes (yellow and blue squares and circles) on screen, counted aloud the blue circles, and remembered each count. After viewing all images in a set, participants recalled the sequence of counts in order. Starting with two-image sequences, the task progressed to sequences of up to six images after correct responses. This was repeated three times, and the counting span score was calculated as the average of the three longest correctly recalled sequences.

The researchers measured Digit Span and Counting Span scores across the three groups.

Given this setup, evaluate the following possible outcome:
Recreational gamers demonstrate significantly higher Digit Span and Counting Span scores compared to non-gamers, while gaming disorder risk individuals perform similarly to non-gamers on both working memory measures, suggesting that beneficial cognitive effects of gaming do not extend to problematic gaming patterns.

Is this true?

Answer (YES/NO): NO